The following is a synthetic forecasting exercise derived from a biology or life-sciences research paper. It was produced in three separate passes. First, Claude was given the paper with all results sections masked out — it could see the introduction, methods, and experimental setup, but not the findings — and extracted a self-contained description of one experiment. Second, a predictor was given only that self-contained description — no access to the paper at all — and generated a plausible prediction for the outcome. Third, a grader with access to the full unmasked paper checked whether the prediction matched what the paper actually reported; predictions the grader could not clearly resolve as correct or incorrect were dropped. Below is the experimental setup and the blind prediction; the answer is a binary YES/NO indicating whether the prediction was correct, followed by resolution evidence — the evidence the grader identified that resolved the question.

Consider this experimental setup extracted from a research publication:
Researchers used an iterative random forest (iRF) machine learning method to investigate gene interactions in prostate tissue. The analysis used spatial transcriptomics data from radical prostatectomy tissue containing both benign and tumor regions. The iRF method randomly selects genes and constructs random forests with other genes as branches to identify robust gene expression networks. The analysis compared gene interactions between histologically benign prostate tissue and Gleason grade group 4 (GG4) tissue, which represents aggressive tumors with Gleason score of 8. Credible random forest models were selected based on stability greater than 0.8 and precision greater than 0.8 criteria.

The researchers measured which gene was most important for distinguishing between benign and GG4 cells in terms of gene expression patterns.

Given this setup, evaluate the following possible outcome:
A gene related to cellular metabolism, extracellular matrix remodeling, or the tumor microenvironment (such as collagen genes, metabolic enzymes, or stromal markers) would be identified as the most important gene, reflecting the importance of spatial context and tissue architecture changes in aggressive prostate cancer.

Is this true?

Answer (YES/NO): NO